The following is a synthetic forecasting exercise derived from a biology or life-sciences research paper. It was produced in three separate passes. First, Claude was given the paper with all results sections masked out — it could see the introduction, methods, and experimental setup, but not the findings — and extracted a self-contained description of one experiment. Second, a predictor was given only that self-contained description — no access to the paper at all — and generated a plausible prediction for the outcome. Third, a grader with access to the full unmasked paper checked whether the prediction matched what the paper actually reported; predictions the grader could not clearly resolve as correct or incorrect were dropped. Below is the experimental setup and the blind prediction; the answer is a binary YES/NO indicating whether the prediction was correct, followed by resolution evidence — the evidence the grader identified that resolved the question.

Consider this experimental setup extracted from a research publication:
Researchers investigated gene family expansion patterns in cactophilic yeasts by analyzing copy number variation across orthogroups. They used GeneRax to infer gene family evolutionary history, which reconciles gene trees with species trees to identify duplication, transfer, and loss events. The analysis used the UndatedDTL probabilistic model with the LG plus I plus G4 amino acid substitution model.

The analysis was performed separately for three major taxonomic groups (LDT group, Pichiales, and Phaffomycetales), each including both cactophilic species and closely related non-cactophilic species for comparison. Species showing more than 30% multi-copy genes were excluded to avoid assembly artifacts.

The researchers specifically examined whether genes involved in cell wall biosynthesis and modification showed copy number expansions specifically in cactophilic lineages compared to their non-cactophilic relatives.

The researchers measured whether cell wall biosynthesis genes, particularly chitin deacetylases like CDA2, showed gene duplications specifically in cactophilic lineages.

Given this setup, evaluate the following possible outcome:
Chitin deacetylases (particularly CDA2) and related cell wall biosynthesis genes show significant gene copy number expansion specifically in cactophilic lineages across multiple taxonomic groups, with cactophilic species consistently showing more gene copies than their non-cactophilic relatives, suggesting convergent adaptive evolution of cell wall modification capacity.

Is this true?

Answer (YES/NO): NO